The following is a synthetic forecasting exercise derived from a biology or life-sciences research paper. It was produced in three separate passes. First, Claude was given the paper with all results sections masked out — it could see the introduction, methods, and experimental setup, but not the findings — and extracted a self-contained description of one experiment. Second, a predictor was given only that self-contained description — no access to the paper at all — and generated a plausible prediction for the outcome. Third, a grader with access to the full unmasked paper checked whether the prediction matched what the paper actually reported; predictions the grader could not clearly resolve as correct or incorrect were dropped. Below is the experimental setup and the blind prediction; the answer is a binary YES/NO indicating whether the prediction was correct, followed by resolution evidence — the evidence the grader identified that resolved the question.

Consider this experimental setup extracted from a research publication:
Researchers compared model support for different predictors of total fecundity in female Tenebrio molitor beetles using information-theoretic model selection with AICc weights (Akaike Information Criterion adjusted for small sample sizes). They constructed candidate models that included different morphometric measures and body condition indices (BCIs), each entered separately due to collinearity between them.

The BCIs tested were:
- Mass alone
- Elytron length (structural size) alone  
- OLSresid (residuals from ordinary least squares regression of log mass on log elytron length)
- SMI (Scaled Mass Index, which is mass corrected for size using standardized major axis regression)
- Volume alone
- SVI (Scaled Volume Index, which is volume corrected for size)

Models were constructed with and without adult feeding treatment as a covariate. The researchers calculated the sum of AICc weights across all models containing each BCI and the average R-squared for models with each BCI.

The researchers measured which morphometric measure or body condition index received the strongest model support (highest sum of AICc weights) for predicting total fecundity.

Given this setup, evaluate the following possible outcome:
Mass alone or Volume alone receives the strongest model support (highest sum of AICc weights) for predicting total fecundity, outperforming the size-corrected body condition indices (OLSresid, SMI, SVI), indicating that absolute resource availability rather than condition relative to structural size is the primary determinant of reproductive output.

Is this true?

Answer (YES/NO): NO